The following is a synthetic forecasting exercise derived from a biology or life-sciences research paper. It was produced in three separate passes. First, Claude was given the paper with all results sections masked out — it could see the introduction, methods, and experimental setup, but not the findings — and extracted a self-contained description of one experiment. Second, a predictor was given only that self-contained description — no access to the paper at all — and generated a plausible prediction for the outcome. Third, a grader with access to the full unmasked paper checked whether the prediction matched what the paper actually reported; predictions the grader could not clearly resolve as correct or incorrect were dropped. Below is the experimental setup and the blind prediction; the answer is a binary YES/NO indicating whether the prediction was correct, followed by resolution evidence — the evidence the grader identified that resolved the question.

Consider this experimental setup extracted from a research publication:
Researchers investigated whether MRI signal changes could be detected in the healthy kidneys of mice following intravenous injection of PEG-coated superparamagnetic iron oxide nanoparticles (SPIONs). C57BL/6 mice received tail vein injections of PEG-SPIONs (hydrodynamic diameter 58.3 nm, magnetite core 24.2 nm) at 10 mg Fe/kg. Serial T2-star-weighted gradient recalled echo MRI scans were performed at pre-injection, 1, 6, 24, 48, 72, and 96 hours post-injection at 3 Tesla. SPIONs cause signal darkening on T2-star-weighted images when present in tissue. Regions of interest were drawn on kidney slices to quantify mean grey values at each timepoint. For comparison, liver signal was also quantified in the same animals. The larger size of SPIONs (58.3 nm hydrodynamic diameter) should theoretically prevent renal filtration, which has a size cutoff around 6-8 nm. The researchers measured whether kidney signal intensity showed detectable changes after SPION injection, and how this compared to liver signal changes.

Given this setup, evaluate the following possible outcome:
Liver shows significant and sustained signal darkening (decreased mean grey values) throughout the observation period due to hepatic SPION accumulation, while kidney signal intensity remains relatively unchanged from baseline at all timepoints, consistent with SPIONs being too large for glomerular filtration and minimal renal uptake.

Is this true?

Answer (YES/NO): NO